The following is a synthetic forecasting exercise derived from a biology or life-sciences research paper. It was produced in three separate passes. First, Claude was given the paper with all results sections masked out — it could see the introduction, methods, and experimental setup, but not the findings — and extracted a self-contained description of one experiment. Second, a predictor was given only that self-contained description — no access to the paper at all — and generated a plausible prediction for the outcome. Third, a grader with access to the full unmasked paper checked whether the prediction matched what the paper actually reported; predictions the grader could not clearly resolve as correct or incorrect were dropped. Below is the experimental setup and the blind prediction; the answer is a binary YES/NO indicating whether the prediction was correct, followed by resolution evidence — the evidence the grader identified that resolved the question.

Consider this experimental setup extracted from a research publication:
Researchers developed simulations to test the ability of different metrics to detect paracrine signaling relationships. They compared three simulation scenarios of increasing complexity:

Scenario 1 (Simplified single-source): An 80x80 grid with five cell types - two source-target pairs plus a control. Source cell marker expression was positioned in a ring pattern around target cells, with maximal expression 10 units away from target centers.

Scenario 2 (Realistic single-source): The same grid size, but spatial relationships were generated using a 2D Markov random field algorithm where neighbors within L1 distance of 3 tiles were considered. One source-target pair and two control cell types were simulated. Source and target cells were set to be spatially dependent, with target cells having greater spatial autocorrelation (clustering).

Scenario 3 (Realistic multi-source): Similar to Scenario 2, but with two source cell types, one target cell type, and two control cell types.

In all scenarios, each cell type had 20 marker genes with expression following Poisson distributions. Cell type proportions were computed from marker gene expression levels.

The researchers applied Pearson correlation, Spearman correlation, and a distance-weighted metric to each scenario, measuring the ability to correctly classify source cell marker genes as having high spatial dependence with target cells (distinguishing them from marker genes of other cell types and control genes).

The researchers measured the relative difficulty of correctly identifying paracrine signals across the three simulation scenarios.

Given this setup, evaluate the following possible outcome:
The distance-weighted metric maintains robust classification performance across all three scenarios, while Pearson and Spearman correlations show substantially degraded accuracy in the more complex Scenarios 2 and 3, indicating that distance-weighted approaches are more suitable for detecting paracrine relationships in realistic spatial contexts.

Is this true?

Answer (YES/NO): YES